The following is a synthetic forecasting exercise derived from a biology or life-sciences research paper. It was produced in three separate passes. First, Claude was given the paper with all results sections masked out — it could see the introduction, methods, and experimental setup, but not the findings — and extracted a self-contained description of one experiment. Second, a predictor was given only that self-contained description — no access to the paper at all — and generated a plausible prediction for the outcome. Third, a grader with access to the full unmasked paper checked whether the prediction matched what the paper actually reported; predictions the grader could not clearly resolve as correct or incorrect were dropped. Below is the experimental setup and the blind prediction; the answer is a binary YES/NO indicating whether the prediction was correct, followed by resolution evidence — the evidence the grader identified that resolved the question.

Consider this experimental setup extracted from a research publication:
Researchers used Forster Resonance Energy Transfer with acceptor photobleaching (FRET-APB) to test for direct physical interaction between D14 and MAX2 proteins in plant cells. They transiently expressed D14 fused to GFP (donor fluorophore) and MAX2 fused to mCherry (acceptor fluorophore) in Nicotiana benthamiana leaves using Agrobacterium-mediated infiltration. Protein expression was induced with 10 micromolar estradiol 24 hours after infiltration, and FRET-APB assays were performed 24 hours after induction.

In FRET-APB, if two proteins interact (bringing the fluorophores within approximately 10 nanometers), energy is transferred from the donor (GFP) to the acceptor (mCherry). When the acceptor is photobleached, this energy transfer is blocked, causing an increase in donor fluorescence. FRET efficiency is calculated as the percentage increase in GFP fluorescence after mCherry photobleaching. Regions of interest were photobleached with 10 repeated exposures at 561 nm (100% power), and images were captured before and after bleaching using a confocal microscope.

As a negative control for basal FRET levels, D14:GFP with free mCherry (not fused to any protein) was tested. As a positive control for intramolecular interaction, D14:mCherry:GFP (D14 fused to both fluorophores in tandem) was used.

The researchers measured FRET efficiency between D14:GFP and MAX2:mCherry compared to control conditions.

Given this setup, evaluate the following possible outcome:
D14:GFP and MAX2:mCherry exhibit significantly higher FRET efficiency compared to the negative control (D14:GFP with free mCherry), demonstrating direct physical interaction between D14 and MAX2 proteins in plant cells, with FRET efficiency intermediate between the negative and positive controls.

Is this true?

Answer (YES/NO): NO